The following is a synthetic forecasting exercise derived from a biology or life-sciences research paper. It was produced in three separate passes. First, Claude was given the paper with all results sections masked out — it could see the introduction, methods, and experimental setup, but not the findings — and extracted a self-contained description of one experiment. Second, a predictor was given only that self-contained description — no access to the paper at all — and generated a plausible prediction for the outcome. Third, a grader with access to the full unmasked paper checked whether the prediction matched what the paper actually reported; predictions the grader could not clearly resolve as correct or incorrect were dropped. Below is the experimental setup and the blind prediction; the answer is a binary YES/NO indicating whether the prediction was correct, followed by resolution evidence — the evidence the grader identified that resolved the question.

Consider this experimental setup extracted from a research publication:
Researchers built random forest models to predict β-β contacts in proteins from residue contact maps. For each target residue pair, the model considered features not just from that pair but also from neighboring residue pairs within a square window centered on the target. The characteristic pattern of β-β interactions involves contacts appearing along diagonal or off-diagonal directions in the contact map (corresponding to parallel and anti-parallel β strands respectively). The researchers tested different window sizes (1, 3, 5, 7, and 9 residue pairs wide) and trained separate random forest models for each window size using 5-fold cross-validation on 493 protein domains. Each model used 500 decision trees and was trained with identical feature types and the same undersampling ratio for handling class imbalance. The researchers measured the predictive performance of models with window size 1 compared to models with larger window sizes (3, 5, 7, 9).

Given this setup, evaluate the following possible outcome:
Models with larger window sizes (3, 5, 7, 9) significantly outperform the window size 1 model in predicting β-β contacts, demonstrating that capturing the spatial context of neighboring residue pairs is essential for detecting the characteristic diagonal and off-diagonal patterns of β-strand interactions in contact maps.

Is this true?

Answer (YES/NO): YES